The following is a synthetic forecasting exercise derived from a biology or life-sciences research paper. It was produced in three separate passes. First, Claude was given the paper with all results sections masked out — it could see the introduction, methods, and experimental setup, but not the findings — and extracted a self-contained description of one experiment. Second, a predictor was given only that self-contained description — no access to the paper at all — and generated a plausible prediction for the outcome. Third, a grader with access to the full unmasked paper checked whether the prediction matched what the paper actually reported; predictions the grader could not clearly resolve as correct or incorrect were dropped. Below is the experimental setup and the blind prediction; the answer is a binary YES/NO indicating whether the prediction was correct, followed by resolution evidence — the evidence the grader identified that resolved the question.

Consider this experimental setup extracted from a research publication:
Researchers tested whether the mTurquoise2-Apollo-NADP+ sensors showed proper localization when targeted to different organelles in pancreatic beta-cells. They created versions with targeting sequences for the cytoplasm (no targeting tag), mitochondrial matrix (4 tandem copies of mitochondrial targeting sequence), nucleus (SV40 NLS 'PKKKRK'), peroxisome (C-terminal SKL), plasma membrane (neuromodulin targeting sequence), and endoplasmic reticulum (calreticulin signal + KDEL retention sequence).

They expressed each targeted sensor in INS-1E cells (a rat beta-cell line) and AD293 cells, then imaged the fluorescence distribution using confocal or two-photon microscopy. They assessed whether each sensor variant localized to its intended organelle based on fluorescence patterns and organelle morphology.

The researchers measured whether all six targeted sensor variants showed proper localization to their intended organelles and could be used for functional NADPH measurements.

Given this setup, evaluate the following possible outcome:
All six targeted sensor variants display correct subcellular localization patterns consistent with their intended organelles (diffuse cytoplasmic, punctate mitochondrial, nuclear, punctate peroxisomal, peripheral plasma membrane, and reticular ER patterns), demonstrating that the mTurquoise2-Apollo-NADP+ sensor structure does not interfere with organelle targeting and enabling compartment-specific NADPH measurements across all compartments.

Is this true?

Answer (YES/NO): NO